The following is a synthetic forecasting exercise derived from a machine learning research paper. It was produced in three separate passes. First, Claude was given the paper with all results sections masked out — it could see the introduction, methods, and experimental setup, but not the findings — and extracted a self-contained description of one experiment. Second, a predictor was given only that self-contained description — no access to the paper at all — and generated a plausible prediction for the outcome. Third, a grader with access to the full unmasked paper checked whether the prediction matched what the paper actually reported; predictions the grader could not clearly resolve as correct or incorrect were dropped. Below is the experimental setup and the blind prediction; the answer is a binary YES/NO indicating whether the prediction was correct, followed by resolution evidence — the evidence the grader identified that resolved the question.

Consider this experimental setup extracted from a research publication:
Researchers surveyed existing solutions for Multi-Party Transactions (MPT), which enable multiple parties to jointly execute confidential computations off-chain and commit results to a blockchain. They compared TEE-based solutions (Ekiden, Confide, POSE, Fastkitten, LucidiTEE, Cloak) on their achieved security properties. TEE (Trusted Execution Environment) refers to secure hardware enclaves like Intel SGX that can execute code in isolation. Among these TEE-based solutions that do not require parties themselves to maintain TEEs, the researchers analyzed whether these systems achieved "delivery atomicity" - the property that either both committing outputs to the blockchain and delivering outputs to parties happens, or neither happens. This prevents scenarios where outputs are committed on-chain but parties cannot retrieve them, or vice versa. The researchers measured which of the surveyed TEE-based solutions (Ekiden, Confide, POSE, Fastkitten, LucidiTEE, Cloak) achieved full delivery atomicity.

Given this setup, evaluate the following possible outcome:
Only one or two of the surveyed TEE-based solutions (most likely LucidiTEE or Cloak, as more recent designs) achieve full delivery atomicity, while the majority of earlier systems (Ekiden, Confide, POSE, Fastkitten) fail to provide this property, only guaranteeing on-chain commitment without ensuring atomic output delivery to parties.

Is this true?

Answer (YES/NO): NO